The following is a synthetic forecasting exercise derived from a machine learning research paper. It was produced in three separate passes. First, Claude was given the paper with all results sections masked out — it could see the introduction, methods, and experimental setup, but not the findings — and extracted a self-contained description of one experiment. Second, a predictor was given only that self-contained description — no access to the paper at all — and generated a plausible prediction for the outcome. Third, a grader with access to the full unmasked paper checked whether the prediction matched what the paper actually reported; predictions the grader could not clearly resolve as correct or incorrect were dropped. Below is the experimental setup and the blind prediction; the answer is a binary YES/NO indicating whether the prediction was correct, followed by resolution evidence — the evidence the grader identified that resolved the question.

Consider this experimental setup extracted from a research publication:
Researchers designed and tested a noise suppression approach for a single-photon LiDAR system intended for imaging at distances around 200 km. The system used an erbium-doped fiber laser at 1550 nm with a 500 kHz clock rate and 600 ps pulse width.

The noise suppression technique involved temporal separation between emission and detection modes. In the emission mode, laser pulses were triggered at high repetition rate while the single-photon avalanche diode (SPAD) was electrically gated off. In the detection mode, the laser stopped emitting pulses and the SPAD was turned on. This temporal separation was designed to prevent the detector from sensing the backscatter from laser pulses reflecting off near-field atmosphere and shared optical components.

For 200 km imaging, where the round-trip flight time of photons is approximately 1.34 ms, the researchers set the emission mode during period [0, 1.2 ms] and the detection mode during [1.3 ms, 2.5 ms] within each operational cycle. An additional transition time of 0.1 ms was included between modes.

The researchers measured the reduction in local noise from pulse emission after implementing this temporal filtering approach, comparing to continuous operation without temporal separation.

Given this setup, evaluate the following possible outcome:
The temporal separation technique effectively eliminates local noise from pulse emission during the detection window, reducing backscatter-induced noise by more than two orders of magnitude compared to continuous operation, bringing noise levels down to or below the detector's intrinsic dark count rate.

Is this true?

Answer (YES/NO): NO